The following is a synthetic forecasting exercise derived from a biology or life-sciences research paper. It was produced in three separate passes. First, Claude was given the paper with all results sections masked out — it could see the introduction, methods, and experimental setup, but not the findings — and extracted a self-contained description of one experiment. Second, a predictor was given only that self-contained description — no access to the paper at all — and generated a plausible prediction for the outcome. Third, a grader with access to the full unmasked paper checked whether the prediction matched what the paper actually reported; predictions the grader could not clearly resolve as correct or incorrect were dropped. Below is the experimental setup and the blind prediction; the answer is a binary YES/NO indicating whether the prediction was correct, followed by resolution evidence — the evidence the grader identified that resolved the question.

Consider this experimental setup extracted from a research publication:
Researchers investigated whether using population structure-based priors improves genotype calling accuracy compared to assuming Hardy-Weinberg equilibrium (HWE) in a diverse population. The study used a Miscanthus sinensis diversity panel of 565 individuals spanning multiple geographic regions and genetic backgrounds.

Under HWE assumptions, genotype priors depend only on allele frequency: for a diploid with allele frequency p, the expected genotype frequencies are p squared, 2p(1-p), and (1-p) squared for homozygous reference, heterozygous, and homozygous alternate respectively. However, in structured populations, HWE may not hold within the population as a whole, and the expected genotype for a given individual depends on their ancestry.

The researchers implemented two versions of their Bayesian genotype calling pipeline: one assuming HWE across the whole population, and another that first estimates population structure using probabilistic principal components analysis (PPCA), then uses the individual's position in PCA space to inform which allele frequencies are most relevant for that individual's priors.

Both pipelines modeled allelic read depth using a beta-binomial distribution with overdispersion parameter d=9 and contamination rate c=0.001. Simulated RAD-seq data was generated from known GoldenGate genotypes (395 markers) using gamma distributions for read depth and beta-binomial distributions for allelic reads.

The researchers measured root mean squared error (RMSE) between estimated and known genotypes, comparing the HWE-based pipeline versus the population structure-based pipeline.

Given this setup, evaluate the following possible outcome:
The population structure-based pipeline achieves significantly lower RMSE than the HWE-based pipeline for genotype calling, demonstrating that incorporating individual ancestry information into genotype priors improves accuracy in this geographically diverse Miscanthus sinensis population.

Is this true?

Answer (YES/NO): YES